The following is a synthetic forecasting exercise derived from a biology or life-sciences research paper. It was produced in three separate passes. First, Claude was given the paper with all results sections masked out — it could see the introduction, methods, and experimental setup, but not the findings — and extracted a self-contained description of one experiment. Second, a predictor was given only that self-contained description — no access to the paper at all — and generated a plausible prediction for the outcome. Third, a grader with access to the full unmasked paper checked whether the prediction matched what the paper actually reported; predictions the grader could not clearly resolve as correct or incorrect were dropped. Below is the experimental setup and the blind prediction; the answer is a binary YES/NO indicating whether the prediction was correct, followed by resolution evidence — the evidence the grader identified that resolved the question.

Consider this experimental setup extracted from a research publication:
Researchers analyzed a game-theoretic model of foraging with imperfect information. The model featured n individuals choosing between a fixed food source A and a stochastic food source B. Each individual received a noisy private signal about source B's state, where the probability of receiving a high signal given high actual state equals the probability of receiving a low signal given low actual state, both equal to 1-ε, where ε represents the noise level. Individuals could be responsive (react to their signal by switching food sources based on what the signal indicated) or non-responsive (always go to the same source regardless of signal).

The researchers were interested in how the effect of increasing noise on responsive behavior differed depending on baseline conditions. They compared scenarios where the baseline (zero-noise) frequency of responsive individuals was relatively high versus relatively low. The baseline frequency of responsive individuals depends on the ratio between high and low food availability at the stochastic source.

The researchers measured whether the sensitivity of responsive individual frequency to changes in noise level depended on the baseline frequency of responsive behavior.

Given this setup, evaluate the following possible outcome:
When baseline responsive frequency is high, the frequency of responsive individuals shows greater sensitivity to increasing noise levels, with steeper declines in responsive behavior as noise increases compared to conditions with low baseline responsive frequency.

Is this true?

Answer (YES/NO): NO